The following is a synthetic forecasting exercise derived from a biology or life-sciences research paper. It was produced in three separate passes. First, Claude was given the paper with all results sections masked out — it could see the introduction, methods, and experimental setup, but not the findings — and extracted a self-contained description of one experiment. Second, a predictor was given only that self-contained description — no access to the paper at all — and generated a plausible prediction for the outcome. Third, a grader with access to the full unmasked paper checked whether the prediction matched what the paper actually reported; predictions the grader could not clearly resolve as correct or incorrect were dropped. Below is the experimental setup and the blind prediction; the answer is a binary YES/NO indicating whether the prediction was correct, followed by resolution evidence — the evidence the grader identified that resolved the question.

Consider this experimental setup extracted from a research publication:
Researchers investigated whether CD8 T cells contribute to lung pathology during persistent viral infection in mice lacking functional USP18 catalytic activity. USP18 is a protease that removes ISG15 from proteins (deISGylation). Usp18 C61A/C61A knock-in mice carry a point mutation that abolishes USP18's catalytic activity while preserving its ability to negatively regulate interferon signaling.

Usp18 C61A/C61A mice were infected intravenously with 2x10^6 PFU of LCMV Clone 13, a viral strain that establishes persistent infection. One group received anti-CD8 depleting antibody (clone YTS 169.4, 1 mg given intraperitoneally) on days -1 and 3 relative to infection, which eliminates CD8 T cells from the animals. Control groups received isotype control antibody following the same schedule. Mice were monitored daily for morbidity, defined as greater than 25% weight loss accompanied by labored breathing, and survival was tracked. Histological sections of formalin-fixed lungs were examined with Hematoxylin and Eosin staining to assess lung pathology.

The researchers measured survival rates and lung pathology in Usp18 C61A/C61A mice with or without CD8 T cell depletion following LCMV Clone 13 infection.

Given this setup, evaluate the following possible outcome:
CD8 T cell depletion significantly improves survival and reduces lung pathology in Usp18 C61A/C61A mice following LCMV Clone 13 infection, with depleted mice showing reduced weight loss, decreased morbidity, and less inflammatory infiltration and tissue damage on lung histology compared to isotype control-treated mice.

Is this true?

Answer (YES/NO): YES